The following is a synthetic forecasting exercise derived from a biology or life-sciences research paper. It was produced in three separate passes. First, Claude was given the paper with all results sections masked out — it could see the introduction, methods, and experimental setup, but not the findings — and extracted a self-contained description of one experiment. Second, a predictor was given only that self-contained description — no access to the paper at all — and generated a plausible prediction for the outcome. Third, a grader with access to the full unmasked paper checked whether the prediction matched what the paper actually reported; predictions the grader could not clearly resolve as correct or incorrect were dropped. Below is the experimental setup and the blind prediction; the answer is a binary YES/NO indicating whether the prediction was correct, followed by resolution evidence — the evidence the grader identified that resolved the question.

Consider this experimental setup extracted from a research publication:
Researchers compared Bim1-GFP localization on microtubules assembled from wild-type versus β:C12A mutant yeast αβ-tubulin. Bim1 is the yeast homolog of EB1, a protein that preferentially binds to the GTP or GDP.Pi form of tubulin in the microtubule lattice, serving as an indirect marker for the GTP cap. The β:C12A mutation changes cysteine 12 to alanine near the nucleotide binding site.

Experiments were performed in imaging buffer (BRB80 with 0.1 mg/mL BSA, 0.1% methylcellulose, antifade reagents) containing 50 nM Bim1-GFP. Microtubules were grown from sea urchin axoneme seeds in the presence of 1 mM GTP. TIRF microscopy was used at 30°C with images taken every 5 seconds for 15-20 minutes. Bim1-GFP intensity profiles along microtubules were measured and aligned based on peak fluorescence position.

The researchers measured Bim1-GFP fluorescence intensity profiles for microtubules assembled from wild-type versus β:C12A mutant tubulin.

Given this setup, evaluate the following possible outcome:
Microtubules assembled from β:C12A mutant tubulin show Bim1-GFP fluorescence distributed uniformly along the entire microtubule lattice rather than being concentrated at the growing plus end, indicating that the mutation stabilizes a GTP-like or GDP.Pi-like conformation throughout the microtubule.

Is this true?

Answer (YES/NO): NO